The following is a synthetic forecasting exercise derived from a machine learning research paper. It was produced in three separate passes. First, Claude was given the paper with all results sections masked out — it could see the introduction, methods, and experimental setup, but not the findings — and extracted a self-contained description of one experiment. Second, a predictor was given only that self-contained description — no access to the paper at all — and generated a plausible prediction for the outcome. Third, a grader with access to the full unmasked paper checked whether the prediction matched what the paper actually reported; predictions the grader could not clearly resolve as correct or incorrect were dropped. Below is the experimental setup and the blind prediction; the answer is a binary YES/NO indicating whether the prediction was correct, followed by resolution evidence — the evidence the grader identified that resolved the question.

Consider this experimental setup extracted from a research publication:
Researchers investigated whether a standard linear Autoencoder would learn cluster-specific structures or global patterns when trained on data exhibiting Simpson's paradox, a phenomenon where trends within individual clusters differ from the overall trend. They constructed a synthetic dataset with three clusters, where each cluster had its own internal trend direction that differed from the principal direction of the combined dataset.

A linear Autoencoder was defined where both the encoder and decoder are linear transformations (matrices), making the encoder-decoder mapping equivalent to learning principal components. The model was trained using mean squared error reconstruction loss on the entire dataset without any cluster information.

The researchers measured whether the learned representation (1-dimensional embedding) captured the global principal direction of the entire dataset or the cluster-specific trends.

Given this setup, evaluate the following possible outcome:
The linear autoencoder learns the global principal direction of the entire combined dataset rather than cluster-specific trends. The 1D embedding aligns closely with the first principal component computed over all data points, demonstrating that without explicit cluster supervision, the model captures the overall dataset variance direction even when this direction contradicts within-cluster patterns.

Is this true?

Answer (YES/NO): YES